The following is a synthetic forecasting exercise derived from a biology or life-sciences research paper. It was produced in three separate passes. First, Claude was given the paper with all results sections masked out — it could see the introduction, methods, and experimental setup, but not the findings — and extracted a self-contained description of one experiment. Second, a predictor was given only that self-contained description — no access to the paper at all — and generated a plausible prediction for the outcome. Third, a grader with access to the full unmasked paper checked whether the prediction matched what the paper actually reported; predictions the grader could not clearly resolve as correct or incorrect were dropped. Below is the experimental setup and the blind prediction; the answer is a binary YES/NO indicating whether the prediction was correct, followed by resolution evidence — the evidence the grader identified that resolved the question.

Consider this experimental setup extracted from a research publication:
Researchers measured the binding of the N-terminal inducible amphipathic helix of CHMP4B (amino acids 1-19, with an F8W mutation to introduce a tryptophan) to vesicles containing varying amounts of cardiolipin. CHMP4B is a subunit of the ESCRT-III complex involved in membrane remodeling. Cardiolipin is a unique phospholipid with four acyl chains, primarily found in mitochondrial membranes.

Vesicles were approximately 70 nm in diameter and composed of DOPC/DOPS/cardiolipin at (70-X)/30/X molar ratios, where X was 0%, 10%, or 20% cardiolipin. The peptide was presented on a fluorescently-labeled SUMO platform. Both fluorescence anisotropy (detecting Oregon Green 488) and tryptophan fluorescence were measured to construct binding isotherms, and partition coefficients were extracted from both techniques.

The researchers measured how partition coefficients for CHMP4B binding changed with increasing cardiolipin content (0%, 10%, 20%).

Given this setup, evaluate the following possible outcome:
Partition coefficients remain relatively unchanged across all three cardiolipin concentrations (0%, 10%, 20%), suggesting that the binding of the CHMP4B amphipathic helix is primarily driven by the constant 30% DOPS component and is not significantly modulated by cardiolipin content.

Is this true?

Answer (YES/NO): NO